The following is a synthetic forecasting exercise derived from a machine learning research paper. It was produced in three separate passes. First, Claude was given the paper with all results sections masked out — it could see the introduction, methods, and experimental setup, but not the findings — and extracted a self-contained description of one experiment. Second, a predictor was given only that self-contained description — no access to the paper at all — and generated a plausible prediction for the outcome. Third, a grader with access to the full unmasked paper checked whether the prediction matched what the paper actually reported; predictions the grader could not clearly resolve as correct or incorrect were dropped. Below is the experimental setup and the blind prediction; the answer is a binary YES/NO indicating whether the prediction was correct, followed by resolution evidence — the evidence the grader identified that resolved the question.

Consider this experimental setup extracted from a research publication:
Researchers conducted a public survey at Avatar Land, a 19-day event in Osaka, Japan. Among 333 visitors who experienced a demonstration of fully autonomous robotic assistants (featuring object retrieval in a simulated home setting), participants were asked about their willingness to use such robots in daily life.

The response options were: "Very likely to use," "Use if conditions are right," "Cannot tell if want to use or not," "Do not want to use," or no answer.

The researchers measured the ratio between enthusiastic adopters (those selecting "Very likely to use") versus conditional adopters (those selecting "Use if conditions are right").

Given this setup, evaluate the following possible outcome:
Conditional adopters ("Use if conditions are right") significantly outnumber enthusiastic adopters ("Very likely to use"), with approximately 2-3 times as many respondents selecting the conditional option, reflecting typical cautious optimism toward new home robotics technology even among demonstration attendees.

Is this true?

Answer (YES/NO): NO